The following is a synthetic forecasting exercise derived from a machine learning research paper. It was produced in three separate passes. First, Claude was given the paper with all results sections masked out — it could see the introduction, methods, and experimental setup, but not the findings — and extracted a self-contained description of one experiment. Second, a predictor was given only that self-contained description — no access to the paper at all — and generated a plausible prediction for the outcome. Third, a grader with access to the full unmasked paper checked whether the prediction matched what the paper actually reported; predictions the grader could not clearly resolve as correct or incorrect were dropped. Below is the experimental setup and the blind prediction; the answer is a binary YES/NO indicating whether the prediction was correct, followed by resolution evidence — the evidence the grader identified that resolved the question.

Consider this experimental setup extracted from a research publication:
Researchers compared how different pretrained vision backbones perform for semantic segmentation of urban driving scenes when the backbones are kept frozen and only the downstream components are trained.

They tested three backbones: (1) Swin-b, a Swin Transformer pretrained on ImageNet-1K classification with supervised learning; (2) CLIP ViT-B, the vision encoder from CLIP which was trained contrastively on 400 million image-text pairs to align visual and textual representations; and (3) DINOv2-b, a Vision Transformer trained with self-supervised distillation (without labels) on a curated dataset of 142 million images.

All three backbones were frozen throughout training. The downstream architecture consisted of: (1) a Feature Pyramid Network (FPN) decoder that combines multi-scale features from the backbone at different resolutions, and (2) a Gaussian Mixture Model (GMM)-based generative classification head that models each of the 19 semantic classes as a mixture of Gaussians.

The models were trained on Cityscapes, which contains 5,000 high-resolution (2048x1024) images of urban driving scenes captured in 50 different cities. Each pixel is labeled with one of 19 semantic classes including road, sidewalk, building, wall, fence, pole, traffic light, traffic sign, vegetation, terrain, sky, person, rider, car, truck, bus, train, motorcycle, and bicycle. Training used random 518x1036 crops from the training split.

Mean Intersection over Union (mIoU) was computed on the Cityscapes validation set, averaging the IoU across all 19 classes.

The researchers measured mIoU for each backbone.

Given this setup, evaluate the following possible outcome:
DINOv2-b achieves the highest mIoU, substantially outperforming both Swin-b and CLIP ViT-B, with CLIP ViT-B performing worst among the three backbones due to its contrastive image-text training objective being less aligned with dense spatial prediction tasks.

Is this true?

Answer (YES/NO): NO